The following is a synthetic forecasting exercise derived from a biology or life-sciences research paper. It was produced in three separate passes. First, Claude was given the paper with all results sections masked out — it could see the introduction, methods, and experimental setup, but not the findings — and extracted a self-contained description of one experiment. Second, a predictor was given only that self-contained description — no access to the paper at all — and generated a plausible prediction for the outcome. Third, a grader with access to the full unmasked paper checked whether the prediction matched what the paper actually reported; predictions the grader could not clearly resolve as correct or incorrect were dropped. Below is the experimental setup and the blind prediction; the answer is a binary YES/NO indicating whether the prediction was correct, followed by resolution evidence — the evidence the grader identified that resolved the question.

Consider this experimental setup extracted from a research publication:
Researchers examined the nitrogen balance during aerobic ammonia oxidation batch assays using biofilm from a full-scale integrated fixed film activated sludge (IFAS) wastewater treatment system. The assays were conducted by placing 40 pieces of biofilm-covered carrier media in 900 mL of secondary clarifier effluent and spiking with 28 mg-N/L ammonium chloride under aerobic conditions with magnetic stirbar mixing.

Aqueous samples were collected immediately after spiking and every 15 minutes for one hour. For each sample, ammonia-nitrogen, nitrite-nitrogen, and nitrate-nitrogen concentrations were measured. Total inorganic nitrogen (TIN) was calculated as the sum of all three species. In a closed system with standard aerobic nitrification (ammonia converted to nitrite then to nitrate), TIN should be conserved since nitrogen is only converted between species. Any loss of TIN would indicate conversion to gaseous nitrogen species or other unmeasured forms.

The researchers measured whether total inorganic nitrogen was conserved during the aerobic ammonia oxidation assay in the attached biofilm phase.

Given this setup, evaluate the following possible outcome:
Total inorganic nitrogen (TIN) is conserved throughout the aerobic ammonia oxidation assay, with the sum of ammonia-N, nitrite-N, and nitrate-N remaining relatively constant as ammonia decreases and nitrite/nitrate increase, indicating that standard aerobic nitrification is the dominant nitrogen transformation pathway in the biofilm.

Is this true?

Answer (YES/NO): NO